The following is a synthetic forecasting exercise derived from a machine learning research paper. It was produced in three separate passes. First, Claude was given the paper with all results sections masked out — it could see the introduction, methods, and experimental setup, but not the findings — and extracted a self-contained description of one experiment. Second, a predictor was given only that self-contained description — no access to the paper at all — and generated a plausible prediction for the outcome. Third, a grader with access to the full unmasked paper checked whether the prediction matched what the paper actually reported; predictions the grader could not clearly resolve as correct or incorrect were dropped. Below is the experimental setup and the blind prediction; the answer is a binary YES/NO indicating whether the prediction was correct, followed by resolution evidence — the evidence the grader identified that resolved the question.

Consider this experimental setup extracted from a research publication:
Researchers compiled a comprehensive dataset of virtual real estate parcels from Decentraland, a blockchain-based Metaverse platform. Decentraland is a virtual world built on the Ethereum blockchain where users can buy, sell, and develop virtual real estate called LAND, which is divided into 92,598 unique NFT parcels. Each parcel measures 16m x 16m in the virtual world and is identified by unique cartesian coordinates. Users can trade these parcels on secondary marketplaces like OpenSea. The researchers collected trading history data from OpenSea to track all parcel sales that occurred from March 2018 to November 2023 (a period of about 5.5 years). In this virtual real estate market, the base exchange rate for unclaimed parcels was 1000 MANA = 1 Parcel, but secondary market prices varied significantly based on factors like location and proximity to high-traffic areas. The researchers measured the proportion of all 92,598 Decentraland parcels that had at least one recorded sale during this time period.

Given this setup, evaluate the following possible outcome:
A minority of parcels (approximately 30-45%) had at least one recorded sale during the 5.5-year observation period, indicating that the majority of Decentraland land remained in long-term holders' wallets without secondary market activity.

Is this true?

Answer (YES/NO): NO